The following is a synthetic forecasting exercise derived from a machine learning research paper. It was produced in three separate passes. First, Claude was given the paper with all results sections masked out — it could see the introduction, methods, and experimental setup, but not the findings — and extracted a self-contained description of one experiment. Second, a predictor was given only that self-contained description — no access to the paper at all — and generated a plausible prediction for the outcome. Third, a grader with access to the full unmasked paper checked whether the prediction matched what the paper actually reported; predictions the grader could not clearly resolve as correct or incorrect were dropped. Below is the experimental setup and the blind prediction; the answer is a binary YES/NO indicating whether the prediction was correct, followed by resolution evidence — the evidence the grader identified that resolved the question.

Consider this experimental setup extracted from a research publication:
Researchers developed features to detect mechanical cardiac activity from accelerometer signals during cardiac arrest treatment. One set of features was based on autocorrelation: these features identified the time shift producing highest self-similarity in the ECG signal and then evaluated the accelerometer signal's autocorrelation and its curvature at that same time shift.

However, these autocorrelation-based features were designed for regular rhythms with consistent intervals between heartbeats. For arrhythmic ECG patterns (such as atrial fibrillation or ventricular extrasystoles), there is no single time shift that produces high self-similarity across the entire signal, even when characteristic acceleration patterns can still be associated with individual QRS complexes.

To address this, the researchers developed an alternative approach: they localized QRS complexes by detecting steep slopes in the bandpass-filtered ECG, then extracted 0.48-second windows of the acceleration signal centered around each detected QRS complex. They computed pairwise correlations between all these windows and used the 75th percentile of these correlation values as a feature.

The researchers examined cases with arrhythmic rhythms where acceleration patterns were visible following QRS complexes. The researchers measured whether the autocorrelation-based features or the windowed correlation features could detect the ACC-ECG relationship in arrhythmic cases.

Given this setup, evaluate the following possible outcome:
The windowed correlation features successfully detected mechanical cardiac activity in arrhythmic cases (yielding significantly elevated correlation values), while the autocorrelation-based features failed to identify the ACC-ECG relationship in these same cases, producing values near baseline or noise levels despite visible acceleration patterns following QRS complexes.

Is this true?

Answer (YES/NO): YES